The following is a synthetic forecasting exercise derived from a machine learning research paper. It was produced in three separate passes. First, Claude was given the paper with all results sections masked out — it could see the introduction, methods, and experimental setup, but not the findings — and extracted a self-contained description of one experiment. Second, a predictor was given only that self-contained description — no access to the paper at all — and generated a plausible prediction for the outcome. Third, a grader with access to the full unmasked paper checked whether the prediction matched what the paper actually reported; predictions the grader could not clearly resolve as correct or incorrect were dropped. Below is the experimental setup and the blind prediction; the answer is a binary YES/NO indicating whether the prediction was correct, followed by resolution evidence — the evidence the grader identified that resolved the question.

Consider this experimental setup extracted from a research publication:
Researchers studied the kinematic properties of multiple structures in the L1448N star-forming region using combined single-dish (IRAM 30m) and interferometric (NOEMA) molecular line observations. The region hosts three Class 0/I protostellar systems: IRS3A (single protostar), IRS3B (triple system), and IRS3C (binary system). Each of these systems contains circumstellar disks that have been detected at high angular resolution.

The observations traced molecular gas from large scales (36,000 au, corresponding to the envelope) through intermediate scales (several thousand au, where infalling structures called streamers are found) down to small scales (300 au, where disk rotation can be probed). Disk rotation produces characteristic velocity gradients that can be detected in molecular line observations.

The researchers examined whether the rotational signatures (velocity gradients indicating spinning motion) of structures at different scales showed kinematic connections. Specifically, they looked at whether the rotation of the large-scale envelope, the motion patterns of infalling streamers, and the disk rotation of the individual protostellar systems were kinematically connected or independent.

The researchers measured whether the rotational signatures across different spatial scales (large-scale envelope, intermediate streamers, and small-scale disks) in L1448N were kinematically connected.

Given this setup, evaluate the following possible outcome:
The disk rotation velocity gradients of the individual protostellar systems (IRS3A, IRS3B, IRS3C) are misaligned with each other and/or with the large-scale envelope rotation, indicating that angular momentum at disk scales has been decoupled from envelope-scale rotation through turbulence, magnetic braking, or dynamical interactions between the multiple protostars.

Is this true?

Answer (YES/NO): NO